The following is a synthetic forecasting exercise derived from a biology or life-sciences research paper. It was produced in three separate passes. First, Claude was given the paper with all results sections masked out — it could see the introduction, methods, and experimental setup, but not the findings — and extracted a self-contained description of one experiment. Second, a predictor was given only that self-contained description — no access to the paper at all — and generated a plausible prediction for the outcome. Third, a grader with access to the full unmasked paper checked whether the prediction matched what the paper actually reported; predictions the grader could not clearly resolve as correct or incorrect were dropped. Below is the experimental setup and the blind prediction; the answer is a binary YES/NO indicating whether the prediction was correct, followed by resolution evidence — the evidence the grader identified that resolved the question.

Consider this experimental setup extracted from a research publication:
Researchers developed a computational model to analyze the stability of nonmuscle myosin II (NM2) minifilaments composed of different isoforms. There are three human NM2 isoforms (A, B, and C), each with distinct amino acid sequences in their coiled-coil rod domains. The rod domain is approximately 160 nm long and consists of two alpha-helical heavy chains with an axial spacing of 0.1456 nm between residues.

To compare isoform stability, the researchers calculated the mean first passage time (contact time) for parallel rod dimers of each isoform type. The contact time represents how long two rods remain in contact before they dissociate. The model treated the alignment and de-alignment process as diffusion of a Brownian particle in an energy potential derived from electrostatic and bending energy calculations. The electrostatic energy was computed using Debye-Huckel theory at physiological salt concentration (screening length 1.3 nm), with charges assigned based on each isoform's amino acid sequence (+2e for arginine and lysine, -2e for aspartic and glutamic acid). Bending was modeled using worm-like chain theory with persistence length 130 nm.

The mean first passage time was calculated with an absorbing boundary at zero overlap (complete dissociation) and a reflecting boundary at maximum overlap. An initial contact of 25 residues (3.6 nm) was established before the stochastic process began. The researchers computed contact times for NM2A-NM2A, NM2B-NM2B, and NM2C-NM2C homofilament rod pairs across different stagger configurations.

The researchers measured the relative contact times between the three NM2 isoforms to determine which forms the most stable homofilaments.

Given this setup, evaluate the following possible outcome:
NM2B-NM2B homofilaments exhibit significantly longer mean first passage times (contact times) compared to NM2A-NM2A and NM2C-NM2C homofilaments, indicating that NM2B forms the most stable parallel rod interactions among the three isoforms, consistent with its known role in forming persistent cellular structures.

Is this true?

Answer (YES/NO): NO